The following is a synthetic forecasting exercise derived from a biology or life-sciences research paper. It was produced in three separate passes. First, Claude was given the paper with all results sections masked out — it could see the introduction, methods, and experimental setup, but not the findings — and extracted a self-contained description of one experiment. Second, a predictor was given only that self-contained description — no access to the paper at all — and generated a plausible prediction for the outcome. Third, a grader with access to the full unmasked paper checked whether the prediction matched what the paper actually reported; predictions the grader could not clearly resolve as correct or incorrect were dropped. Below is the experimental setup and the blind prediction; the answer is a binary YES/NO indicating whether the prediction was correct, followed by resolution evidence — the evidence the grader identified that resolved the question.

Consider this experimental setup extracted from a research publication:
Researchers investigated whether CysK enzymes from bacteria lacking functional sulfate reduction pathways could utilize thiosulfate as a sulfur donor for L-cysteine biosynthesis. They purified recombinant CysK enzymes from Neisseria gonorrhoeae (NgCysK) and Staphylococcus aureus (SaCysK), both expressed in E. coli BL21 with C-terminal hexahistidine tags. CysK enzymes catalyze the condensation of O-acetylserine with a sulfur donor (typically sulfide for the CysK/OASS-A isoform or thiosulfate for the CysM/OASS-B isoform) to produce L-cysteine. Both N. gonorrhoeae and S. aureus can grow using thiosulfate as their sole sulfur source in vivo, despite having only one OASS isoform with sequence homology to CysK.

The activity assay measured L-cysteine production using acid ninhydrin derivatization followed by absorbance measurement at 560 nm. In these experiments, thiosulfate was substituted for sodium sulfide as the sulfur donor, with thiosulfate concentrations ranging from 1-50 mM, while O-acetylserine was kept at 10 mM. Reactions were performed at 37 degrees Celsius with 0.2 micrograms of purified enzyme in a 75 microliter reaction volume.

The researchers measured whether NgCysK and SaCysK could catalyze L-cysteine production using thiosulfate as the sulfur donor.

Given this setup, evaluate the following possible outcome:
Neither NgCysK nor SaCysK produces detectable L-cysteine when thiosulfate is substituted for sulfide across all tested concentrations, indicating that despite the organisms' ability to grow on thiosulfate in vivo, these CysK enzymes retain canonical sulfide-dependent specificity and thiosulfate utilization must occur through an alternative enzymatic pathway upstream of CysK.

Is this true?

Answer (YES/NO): YES